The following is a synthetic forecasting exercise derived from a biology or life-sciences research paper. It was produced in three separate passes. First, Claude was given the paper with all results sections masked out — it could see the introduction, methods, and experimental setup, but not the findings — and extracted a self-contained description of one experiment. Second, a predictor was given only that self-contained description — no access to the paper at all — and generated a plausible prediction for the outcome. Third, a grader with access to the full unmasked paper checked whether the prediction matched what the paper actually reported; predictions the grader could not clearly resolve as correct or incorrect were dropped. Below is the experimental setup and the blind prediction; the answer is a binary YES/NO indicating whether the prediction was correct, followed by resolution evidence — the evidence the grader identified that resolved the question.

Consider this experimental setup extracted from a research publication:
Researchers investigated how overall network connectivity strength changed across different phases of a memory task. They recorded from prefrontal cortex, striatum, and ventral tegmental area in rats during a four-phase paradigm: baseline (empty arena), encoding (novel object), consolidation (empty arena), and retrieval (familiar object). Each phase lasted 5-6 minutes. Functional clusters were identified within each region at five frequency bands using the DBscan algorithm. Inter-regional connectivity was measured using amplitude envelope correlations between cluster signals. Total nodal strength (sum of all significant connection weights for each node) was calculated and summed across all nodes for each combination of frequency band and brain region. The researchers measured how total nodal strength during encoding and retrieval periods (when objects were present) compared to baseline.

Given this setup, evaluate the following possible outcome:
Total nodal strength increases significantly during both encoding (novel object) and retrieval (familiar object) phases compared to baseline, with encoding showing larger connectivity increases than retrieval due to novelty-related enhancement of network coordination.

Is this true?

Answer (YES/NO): NO